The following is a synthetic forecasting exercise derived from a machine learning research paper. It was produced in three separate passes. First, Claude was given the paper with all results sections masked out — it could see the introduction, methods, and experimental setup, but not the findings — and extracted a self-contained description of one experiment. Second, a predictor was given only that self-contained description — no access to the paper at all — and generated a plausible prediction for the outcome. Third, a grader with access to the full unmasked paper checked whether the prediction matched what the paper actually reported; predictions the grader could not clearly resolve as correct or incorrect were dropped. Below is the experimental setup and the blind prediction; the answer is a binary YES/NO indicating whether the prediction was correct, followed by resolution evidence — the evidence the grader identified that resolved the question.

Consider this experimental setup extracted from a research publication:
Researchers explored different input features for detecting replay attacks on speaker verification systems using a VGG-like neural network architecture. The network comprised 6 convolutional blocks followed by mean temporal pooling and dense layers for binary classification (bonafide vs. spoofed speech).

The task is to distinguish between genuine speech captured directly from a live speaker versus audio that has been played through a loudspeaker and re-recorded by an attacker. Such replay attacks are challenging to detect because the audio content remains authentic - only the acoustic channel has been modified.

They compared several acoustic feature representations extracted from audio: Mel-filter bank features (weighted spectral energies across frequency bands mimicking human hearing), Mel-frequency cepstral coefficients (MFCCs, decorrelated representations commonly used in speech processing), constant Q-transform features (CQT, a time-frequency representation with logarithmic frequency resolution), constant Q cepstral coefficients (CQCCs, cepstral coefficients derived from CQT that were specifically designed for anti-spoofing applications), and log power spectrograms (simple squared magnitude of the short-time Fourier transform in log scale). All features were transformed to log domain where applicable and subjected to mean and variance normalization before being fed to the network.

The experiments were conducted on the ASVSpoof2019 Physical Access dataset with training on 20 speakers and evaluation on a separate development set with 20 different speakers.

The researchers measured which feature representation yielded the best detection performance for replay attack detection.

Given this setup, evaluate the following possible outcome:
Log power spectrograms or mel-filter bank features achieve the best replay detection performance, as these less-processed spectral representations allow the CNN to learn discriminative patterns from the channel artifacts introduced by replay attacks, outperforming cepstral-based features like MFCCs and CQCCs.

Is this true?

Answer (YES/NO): YES